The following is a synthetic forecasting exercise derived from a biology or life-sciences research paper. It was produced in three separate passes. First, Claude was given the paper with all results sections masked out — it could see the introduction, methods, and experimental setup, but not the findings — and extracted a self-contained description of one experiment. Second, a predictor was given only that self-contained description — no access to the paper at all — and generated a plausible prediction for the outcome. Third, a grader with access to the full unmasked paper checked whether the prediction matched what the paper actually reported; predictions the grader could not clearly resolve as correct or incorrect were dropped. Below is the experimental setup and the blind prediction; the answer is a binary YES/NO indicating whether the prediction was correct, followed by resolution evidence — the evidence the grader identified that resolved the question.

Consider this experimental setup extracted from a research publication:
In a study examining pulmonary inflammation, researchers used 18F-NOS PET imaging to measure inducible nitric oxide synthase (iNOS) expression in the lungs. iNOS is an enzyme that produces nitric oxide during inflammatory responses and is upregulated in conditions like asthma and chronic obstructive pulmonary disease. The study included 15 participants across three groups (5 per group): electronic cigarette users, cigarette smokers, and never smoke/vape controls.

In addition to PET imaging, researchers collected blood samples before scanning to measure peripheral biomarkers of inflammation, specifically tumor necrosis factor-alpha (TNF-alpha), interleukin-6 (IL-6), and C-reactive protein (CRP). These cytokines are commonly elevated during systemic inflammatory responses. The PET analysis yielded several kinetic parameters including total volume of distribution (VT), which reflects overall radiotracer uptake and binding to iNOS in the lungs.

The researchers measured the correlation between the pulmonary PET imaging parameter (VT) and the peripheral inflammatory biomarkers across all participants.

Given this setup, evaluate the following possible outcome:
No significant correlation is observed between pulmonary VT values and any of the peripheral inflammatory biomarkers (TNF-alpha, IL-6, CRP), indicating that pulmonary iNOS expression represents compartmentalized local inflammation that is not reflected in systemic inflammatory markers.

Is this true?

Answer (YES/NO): YES